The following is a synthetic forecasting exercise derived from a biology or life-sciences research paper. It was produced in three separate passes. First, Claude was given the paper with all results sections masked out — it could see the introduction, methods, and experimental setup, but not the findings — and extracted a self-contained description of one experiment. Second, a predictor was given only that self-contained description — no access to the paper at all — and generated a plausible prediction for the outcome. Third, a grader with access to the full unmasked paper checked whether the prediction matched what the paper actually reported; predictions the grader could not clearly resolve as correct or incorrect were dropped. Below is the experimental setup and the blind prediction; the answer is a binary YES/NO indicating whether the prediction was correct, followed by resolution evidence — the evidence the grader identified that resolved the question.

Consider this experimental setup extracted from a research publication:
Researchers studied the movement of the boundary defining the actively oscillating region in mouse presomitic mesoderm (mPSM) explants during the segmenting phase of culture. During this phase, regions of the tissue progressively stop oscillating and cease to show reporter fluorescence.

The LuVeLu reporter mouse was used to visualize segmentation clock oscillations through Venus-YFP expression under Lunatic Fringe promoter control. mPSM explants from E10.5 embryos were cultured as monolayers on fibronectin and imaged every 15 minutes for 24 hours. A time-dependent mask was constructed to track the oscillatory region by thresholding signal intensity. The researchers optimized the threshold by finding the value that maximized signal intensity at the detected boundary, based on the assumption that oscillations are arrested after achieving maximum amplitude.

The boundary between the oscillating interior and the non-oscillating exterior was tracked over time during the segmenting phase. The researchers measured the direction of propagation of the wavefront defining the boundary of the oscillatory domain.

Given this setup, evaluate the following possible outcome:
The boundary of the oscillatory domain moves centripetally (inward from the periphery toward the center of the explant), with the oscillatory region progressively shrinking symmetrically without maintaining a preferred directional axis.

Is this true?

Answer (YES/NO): NO